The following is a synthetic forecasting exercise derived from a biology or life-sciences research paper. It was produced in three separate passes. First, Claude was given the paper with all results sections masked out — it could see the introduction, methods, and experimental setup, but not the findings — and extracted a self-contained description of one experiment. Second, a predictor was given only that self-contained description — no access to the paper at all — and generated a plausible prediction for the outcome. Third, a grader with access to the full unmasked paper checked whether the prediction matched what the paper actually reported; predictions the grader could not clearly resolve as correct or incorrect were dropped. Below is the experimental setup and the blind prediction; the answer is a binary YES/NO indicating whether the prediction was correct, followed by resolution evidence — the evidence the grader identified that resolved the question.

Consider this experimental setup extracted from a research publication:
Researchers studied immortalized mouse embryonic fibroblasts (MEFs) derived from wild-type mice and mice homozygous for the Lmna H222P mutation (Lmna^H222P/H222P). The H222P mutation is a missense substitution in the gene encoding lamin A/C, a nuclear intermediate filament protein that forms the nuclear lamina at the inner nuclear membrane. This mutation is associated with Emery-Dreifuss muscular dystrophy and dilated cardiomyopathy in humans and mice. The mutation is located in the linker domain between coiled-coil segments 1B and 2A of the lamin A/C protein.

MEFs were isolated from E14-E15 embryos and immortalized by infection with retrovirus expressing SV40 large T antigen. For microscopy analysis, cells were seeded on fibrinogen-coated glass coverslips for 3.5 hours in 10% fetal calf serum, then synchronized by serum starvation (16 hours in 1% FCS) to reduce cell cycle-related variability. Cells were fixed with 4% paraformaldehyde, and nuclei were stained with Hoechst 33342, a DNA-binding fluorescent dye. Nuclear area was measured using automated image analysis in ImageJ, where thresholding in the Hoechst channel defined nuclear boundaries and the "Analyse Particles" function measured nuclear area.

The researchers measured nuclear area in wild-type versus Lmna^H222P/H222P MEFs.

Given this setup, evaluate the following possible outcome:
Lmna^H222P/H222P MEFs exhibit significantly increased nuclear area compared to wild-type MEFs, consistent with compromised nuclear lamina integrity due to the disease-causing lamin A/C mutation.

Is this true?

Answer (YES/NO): YES